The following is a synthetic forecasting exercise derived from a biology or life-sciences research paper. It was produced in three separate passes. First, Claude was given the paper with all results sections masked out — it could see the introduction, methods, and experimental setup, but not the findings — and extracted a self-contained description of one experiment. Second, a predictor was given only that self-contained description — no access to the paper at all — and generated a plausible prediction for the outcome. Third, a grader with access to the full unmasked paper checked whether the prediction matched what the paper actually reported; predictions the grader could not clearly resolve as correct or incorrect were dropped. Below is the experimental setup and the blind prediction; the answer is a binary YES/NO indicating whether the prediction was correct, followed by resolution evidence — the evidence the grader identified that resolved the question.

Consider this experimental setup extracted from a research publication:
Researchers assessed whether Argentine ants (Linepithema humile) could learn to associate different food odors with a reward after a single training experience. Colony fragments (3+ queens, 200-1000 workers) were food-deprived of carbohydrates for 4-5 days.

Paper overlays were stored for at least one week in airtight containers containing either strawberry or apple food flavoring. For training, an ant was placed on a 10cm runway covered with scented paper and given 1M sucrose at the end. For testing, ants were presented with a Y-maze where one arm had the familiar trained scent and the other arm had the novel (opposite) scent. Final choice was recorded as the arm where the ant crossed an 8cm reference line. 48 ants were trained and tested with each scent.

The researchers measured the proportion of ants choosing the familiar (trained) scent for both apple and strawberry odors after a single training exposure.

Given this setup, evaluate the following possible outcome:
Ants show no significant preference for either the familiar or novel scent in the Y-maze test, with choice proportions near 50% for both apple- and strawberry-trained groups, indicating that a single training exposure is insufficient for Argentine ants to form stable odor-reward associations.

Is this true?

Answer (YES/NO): NO